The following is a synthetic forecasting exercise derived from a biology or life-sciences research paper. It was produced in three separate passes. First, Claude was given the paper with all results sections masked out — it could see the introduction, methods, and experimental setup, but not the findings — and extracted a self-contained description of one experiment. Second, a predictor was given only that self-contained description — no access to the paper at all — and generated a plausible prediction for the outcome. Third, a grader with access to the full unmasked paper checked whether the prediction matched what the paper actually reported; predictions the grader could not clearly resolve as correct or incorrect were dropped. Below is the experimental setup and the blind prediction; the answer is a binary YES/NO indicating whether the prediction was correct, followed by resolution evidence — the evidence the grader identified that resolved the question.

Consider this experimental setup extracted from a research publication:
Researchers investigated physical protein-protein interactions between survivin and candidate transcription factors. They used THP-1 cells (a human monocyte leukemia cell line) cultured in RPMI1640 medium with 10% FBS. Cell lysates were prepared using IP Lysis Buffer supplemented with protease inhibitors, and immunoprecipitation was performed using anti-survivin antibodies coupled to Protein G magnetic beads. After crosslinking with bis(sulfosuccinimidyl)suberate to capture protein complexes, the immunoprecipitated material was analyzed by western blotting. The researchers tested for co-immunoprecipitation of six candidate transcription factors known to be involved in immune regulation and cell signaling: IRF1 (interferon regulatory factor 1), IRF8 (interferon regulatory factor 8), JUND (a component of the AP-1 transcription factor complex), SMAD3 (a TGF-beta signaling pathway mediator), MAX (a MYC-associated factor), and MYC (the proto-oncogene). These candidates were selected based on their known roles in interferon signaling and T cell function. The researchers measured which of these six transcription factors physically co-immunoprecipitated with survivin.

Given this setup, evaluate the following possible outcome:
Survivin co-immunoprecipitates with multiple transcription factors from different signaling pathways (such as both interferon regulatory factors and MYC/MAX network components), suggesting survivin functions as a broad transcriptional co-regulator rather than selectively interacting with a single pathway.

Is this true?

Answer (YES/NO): NO